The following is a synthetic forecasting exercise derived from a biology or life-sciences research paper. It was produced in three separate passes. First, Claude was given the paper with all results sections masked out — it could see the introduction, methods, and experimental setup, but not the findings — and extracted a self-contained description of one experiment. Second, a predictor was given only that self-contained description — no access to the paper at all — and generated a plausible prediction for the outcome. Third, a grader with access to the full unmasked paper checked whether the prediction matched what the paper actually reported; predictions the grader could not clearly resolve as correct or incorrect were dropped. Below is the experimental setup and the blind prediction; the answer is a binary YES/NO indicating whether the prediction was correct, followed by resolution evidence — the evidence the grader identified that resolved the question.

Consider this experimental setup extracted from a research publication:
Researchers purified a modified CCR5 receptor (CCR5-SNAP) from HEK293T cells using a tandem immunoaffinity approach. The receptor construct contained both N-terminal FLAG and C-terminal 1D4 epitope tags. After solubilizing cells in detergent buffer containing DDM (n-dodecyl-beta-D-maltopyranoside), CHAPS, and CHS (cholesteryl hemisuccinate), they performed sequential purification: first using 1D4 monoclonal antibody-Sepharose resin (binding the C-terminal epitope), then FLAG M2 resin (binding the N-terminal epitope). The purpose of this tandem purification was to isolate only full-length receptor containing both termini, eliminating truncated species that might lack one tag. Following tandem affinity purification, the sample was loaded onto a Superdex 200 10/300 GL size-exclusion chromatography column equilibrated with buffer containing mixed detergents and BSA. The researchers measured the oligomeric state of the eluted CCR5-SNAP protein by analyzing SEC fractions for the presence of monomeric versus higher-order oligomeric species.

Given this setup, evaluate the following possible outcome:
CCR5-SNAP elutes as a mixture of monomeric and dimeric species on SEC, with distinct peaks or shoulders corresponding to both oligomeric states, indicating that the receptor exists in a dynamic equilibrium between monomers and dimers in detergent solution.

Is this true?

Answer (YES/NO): NO